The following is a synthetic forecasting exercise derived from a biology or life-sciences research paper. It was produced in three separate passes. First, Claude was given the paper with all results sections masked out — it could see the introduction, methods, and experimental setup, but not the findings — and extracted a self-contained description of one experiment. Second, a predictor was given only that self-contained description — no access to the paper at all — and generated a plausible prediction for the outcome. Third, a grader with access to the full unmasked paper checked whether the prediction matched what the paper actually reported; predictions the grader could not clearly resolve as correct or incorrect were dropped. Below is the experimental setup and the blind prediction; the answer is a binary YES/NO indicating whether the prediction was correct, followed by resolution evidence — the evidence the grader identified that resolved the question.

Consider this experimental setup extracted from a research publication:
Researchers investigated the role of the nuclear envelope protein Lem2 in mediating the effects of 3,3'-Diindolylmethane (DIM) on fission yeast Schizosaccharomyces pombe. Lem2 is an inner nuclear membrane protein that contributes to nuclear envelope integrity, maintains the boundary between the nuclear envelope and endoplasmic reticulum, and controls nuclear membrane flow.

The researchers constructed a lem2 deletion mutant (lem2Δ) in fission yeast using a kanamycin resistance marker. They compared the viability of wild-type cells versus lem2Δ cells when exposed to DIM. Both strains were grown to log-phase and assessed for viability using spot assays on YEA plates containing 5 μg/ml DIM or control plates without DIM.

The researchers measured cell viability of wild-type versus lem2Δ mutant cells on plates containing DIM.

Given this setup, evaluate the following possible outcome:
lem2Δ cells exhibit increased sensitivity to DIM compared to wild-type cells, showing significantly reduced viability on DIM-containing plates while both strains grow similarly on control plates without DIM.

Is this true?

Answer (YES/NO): YES